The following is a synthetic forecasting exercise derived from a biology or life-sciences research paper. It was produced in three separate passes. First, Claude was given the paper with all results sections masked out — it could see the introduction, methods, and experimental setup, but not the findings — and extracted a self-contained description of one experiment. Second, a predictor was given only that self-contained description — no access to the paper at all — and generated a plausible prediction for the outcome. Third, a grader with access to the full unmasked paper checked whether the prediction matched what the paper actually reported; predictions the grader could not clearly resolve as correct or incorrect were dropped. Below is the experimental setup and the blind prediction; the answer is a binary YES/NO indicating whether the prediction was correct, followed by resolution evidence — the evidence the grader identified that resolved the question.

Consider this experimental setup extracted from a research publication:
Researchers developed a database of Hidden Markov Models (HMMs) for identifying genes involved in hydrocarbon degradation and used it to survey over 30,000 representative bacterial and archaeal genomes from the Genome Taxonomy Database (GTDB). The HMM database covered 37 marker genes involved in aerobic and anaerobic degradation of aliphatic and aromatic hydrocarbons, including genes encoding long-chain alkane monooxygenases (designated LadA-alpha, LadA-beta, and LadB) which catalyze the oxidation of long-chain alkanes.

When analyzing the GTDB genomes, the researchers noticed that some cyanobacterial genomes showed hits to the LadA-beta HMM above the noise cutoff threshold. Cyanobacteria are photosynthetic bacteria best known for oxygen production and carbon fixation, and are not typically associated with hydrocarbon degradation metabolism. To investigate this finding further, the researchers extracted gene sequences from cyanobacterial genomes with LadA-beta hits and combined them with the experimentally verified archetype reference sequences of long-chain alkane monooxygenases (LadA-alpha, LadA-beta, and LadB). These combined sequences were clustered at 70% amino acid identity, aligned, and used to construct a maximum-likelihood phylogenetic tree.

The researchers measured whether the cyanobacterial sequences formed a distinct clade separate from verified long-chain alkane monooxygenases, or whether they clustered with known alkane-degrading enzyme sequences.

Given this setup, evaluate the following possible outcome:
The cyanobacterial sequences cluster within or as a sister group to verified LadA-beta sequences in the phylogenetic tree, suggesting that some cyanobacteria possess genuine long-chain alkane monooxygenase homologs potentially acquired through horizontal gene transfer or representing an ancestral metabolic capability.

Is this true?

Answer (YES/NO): YES